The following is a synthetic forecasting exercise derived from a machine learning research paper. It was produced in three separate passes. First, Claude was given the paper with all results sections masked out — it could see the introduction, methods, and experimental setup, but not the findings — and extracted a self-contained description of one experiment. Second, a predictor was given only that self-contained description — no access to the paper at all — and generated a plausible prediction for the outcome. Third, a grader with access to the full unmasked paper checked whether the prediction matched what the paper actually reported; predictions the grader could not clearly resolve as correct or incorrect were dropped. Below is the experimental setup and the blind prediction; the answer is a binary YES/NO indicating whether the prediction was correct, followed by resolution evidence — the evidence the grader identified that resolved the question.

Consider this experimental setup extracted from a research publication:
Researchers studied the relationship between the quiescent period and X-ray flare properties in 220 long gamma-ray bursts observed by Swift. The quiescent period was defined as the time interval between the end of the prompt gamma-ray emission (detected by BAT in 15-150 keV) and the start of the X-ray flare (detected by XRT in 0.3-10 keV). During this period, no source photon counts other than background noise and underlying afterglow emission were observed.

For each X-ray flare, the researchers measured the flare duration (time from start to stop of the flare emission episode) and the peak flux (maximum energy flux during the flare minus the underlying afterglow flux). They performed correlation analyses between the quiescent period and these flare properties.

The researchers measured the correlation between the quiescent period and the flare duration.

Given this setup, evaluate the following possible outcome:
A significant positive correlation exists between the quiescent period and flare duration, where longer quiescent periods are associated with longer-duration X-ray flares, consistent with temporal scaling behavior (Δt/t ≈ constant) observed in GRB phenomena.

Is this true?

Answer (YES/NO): YES